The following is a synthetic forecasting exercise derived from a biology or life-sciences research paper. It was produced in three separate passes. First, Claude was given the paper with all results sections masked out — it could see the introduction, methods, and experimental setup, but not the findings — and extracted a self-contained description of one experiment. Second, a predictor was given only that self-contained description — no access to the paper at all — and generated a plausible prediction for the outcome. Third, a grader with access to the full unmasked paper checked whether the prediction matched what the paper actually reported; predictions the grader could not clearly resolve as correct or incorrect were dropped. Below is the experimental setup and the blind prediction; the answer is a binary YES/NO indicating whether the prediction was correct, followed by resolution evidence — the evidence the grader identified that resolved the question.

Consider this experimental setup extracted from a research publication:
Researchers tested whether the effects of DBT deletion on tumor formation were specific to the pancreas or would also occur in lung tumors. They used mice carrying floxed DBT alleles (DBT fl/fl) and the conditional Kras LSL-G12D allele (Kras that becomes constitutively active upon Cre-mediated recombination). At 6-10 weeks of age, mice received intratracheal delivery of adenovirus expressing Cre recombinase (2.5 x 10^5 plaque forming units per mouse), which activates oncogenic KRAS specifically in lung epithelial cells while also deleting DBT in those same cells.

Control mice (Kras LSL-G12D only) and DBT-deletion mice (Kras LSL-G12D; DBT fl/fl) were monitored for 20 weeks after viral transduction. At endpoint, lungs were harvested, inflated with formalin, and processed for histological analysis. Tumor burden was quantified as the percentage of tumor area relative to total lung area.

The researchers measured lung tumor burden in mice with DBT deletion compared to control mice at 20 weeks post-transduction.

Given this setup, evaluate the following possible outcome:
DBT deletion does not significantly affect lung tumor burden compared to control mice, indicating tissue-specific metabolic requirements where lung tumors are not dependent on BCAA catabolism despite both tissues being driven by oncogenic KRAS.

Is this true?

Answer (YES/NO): YES